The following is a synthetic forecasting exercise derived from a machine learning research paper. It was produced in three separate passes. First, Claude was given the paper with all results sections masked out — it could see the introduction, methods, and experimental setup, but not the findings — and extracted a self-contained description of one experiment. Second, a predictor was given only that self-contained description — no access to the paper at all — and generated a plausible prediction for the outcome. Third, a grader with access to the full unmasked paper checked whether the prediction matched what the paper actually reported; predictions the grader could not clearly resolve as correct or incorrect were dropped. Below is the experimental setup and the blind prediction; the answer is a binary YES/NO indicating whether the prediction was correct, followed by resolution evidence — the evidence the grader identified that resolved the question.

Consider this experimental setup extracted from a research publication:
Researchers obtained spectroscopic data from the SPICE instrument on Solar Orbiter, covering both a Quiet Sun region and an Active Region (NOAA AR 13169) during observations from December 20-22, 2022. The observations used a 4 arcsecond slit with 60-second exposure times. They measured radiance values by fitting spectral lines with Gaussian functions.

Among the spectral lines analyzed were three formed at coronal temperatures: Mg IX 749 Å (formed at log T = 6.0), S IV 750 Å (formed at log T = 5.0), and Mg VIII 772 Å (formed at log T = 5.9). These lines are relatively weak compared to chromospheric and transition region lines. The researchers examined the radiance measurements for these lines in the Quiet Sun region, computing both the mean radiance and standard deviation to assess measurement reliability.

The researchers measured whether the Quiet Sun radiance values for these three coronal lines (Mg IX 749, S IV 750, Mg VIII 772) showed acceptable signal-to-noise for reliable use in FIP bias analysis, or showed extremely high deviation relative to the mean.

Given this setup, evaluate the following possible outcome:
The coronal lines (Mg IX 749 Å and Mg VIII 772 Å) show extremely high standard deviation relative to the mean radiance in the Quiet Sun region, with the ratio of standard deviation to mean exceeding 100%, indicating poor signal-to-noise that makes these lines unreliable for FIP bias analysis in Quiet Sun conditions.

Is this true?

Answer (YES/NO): YES